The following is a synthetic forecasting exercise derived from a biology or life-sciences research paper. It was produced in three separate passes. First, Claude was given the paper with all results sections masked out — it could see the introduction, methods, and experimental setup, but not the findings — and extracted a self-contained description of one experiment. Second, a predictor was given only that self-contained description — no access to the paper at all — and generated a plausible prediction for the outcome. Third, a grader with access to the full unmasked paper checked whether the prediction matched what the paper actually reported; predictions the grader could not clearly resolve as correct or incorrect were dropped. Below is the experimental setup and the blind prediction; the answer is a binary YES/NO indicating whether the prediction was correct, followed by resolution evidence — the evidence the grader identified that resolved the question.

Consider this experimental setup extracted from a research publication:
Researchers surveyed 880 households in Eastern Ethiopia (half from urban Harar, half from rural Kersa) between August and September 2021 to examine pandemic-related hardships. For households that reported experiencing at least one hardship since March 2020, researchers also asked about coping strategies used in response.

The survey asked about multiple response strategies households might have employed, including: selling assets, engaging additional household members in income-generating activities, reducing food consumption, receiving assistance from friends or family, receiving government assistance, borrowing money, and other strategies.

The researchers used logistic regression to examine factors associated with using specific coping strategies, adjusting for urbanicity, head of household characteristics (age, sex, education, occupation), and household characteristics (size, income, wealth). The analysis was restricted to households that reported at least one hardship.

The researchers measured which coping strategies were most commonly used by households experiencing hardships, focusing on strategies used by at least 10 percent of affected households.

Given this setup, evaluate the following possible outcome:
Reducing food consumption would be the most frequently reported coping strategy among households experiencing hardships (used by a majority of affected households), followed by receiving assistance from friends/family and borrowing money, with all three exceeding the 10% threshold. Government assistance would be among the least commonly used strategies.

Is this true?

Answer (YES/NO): NO